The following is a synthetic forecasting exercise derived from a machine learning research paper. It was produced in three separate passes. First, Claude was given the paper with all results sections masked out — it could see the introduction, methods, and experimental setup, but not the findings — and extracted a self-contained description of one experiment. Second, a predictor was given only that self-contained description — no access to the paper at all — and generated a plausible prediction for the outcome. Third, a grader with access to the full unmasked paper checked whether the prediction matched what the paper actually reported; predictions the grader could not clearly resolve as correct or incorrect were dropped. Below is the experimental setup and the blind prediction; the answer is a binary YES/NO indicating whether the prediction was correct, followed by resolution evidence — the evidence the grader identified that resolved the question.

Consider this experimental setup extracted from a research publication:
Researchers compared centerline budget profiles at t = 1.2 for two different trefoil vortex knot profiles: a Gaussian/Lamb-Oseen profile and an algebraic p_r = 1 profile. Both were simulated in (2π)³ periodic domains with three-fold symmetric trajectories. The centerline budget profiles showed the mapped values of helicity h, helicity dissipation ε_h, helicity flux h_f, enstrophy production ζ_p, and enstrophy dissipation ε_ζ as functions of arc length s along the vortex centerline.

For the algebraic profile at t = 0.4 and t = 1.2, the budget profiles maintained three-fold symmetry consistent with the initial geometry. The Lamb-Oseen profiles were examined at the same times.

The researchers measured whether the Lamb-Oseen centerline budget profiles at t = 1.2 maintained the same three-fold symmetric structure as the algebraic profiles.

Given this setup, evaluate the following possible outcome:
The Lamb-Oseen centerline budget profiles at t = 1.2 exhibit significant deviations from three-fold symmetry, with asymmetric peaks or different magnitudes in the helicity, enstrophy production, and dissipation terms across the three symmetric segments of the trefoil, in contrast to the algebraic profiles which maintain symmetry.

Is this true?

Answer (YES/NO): NO